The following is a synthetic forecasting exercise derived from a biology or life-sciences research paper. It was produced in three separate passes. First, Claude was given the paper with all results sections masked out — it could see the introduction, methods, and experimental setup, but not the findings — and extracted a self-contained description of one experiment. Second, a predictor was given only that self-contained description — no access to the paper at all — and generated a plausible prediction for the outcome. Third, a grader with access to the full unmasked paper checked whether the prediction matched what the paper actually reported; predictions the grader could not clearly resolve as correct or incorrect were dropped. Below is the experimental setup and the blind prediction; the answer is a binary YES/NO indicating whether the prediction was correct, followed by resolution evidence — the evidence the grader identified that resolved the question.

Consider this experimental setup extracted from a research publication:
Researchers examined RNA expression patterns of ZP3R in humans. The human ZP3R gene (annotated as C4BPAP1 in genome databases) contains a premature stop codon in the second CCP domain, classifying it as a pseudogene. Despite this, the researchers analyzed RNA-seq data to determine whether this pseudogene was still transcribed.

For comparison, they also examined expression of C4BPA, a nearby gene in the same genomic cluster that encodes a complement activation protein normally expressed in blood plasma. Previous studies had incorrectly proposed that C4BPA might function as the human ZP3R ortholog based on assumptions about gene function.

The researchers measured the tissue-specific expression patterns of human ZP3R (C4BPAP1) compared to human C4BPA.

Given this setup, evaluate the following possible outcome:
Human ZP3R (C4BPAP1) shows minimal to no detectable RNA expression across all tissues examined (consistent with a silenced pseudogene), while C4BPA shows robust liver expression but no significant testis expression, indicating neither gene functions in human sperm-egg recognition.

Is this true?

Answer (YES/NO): NO